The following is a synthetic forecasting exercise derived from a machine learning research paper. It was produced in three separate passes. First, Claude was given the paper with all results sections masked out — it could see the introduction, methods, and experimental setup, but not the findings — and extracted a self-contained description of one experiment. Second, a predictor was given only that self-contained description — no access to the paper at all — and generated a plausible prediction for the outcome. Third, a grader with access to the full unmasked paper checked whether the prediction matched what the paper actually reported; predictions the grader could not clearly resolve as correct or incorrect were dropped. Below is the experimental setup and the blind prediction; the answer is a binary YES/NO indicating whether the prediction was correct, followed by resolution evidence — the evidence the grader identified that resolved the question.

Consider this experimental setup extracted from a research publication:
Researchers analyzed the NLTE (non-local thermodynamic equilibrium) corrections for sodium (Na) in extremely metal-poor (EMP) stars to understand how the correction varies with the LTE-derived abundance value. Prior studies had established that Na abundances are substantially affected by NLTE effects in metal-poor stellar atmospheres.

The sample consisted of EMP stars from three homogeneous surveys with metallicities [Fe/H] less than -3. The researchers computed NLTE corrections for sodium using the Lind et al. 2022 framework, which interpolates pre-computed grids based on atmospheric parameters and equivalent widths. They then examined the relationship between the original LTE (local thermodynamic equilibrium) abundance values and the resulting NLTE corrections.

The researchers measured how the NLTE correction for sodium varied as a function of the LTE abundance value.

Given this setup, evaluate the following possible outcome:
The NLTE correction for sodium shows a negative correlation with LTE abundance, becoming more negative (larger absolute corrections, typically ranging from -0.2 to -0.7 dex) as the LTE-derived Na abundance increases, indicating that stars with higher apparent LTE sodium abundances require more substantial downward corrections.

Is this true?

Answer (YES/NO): YES